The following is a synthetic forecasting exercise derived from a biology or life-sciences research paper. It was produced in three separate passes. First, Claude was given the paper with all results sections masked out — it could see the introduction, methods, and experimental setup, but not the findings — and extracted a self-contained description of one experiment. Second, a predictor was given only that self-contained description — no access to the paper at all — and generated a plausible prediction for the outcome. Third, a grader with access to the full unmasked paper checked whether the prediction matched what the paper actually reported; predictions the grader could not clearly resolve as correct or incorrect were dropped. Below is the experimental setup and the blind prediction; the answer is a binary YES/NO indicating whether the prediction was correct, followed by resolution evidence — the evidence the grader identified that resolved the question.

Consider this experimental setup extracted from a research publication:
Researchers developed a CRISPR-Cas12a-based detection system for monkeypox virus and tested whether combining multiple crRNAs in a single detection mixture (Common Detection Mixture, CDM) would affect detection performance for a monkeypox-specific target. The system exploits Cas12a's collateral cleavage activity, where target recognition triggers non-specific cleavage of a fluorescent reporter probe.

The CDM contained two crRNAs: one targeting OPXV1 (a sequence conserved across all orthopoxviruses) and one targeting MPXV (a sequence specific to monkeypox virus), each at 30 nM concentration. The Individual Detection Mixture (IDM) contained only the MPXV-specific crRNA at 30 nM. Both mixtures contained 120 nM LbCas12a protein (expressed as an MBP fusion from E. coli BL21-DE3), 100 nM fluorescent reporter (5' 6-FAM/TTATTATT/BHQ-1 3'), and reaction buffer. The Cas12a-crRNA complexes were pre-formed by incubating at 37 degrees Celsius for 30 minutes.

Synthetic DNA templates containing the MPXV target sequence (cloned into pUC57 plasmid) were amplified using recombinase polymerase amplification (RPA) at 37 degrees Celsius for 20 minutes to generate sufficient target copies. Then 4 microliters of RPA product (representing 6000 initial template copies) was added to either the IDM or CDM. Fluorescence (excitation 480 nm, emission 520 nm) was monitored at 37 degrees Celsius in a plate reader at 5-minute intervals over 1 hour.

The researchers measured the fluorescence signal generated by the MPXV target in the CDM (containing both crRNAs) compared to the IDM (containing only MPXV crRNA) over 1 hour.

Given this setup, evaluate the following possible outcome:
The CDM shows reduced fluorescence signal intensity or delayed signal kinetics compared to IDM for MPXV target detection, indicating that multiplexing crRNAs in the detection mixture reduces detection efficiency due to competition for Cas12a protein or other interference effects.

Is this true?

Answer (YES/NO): YES